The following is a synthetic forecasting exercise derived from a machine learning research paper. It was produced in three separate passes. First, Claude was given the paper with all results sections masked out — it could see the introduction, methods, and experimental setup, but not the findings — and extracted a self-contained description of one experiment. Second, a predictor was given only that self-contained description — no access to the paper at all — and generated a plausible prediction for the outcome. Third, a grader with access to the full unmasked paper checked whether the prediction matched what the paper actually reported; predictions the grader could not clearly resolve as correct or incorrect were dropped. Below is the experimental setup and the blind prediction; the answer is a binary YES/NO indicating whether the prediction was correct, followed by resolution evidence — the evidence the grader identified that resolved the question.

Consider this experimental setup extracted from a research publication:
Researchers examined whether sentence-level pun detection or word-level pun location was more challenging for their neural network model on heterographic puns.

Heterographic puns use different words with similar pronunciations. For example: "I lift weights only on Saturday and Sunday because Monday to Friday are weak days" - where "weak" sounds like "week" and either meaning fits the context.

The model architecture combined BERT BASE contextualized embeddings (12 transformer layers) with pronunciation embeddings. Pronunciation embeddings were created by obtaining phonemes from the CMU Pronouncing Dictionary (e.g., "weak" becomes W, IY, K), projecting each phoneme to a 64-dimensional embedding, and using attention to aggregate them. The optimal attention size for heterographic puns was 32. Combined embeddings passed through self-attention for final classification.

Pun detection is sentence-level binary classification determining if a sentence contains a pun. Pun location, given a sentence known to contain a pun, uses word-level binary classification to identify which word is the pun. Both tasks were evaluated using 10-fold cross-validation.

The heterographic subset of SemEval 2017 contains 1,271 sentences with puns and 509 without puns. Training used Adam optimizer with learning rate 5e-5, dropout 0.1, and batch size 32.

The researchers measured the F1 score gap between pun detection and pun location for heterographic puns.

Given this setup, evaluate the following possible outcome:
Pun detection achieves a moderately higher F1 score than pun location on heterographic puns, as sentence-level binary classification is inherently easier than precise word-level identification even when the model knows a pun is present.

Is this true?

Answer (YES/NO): YES